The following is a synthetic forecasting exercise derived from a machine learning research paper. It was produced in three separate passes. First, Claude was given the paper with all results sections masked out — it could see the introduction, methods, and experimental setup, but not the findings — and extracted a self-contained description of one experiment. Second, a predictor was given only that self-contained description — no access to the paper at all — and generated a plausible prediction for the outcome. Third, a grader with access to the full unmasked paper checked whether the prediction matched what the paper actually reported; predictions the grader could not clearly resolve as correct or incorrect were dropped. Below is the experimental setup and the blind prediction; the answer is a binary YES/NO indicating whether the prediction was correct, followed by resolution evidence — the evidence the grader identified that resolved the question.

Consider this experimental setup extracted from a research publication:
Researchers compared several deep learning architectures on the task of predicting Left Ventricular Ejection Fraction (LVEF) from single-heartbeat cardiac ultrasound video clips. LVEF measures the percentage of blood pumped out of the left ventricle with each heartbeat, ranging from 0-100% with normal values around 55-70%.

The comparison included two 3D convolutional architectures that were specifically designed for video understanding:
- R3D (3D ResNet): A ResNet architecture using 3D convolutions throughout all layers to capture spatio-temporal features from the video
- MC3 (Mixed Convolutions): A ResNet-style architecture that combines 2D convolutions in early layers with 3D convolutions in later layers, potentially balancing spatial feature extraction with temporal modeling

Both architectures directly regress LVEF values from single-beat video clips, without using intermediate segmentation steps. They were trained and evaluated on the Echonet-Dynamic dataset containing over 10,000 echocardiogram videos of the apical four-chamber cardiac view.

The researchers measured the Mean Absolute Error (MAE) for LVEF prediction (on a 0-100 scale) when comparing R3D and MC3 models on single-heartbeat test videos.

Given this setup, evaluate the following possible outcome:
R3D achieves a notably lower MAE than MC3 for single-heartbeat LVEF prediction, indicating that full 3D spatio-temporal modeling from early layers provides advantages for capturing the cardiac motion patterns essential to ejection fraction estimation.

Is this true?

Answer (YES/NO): NO